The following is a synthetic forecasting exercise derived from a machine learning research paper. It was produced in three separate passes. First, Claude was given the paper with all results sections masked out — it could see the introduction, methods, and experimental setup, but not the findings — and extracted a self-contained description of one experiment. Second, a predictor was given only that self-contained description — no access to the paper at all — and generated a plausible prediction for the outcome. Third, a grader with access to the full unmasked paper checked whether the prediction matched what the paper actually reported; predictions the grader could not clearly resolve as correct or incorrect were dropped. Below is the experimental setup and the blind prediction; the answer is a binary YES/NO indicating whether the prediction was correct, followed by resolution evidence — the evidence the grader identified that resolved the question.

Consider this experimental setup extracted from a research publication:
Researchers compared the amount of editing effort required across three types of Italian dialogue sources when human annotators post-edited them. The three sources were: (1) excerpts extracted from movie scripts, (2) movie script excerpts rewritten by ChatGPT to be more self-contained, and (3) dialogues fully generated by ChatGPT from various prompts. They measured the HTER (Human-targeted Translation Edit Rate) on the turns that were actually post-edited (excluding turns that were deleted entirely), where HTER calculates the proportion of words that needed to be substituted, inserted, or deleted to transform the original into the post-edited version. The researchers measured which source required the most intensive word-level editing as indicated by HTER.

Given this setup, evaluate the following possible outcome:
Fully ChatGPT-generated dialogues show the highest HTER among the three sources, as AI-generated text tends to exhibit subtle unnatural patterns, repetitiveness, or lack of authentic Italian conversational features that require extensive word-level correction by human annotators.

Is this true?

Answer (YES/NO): NO